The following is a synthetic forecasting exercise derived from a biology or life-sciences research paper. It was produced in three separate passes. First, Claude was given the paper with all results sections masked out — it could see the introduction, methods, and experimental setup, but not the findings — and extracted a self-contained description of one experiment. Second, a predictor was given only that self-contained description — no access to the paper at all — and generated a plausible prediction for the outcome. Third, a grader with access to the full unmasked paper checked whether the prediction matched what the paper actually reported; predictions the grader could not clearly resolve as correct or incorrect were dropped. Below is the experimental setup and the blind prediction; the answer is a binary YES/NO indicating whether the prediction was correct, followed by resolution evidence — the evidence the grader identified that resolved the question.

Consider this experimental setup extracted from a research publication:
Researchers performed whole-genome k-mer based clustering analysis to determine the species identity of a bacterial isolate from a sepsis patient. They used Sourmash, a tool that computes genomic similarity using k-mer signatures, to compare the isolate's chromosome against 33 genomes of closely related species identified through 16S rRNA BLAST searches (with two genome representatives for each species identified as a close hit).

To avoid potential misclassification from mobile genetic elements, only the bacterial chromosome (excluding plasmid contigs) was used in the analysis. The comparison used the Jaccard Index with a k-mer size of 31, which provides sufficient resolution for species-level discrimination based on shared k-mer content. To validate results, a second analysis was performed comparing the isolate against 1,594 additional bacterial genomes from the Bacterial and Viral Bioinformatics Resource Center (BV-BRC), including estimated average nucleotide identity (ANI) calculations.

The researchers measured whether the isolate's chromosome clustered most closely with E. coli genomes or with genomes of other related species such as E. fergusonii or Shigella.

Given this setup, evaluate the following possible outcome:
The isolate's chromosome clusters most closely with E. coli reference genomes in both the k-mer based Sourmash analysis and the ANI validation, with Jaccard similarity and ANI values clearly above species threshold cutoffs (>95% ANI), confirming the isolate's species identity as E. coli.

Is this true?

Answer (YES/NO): NO